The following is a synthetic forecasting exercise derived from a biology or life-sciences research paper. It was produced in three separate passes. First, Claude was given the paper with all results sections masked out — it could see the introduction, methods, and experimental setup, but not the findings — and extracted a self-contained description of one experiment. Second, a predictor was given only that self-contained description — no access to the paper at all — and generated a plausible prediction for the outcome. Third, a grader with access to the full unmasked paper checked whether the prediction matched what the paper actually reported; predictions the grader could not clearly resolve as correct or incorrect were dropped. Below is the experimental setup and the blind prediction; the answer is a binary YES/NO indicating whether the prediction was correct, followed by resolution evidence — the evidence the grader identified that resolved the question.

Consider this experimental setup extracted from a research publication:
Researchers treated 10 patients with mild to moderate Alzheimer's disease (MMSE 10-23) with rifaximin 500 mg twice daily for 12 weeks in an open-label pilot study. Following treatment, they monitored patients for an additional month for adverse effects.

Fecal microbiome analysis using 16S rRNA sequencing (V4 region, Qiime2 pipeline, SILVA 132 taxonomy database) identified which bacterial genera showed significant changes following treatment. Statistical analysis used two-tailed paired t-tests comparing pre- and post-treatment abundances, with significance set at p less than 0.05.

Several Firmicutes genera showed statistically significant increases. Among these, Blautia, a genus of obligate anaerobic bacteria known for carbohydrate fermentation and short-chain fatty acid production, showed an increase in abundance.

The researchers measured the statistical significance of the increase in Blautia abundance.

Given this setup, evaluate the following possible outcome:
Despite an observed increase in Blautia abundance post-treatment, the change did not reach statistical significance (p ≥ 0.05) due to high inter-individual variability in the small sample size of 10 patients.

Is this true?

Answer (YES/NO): NO